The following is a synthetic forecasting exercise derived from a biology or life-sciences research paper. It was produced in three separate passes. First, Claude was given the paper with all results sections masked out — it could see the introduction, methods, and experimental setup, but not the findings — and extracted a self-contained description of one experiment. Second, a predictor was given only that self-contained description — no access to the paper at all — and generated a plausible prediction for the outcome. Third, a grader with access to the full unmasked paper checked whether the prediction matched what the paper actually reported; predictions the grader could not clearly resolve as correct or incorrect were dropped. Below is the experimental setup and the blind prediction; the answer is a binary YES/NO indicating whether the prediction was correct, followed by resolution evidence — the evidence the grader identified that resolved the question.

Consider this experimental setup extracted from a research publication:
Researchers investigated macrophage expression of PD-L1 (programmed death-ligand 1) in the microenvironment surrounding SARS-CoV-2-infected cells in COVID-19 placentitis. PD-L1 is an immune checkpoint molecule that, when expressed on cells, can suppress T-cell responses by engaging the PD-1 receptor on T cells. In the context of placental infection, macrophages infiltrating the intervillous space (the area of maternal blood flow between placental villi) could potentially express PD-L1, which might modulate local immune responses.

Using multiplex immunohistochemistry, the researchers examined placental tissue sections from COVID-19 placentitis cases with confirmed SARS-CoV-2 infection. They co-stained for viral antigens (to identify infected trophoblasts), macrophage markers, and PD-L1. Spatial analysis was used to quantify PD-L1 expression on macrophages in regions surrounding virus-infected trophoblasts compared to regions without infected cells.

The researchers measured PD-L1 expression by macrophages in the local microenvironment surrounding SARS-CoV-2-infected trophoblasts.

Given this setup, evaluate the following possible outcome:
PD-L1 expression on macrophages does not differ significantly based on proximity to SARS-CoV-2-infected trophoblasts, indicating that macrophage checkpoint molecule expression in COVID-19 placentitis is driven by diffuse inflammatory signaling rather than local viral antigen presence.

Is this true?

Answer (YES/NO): NO